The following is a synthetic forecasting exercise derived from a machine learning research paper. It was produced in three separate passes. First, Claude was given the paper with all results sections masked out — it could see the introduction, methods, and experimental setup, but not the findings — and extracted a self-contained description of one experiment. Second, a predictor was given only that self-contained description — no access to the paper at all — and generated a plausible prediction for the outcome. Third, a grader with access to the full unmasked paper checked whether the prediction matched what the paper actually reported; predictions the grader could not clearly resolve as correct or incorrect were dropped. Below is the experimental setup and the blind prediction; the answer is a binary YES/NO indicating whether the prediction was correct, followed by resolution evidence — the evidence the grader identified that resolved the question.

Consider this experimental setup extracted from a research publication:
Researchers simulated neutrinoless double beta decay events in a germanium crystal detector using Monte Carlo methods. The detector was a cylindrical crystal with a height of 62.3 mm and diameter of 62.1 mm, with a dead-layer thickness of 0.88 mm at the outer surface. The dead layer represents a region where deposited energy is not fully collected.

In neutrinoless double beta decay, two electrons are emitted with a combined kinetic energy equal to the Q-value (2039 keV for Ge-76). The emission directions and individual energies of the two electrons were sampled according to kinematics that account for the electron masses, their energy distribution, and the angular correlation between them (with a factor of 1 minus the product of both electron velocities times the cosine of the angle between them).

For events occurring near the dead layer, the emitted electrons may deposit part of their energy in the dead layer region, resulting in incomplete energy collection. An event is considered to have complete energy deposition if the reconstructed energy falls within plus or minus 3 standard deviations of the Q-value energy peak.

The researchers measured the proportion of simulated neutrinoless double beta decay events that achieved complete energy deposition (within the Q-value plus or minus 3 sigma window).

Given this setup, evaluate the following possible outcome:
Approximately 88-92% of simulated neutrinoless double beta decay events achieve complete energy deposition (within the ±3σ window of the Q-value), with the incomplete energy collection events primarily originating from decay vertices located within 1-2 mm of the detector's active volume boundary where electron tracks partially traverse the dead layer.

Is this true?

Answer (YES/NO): NO